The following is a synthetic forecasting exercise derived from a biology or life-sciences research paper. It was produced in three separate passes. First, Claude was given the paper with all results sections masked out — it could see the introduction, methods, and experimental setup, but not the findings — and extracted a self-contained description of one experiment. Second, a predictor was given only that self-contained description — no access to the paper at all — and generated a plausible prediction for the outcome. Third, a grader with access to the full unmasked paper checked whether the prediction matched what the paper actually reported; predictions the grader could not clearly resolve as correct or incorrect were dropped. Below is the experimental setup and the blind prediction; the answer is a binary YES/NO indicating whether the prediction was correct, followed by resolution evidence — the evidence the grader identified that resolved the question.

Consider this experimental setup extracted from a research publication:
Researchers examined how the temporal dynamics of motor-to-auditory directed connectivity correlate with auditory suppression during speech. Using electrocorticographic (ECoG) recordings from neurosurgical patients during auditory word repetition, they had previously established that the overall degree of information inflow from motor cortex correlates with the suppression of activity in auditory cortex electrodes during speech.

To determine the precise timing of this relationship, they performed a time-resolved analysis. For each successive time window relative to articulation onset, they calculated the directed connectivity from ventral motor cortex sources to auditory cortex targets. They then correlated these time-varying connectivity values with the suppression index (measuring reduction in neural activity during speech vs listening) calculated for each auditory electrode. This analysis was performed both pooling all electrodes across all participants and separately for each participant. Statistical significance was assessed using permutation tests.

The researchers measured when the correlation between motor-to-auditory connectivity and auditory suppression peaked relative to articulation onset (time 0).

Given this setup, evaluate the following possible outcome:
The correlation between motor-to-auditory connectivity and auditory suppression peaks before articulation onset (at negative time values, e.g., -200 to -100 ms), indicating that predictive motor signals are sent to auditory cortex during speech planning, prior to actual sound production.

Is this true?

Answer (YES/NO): YES